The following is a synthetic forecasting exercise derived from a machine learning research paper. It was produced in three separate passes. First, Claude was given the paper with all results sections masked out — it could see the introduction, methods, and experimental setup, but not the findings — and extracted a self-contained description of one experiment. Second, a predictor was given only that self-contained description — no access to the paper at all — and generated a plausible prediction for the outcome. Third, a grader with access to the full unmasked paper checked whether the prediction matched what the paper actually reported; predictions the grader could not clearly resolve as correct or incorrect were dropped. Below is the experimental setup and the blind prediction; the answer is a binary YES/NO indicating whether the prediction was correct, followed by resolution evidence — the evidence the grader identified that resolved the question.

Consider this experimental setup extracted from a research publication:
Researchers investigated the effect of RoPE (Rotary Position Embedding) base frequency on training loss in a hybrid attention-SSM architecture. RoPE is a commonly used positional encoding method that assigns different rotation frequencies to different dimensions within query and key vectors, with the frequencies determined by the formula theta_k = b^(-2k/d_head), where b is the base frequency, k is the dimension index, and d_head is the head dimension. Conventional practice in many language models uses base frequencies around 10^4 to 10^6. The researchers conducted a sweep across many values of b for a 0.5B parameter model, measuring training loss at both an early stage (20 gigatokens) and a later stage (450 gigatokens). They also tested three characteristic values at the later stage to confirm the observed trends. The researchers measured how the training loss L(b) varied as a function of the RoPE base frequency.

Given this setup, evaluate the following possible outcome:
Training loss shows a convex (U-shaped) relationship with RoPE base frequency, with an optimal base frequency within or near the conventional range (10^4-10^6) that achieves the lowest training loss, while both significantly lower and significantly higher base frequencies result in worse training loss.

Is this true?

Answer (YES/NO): NO